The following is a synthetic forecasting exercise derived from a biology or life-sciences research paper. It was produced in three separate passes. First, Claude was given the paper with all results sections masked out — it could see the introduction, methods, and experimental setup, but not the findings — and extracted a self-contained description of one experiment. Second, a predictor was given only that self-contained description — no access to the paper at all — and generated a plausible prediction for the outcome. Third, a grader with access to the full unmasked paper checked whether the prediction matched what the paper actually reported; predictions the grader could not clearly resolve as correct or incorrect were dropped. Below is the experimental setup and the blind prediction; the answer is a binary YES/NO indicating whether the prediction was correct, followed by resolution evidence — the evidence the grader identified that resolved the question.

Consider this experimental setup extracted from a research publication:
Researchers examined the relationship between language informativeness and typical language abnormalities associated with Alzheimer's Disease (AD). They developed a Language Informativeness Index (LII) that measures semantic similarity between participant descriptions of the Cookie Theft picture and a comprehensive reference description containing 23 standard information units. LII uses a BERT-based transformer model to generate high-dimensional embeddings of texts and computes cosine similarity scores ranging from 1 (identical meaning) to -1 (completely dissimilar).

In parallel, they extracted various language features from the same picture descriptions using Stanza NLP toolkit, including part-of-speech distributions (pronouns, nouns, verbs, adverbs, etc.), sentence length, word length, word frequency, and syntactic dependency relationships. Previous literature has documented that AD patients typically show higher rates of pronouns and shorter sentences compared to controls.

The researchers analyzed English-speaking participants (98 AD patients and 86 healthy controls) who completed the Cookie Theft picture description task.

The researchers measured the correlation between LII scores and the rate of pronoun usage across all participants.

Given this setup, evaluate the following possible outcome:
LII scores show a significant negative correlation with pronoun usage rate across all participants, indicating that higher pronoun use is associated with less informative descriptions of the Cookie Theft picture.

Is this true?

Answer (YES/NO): YES